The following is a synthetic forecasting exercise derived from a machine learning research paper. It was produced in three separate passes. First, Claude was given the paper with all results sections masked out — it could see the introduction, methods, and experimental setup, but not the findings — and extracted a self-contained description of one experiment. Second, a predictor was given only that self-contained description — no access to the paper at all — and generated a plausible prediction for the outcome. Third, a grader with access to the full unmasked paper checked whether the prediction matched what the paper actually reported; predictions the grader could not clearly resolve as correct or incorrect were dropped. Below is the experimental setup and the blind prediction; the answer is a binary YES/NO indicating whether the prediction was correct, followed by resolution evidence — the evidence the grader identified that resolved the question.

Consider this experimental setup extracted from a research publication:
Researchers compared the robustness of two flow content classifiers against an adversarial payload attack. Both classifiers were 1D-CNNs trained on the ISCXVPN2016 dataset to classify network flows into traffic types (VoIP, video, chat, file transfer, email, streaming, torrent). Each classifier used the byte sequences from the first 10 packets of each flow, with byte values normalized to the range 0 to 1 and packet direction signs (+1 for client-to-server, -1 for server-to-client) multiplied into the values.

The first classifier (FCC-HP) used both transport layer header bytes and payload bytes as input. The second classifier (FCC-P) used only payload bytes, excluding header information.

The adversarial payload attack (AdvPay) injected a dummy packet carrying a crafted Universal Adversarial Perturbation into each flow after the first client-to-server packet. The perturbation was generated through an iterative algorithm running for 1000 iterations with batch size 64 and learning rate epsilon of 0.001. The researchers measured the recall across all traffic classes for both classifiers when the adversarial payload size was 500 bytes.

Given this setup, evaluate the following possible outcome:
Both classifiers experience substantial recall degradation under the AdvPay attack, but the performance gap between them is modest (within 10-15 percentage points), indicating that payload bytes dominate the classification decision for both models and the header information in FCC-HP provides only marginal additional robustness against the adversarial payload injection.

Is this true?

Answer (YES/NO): NO